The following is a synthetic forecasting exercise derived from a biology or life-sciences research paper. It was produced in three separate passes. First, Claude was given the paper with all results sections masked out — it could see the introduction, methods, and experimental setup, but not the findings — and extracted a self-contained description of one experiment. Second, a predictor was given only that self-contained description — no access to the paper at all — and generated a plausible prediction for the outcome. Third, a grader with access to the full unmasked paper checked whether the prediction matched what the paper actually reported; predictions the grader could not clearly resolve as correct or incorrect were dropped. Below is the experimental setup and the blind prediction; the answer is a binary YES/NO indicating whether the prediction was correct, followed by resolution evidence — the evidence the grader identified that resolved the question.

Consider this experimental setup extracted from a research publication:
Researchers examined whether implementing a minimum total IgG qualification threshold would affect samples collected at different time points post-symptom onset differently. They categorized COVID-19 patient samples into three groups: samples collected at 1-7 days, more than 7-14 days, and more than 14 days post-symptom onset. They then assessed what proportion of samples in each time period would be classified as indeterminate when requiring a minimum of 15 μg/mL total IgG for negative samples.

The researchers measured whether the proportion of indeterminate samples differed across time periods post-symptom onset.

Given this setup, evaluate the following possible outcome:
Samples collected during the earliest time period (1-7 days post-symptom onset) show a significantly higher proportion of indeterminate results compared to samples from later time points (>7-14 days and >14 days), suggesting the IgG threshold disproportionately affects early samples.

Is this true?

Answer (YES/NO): NO